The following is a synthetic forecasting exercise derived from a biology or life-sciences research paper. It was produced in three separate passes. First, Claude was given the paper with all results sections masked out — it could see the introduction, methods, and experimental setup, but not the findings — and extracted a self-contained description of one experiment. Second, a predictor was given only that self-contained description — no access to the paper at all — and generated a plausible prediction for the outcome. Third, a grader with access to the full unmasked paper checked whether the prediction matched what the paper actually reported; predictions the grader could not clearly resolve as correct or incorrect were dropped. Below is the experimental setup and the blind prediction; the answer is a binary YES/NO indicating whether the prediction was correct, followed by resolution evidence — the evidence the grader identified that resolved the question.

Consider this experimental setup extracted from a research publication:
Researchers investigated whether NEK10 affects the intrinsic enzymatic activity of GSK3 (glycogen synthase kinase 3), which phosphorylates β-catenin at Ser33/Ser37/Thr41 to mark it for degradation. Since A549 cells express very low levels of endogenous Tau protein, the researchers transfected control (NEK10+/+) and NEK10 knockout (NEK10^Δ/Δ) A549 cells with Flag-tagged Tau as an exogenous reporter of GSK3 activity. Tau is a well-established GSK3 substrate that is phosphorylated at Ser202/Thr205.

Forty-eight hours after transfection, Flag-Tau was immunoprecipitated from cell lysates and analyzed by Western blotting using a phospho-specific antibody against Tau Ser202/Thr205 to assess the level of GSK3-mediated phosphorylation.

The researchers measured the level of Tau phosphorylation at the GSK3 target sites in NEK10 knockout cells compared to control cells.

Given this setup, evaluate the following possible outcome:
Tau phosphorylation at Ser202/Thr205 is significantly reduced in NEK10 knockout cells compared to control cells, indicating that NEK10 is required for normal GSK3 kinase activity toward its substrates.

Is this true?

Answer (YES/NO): NO